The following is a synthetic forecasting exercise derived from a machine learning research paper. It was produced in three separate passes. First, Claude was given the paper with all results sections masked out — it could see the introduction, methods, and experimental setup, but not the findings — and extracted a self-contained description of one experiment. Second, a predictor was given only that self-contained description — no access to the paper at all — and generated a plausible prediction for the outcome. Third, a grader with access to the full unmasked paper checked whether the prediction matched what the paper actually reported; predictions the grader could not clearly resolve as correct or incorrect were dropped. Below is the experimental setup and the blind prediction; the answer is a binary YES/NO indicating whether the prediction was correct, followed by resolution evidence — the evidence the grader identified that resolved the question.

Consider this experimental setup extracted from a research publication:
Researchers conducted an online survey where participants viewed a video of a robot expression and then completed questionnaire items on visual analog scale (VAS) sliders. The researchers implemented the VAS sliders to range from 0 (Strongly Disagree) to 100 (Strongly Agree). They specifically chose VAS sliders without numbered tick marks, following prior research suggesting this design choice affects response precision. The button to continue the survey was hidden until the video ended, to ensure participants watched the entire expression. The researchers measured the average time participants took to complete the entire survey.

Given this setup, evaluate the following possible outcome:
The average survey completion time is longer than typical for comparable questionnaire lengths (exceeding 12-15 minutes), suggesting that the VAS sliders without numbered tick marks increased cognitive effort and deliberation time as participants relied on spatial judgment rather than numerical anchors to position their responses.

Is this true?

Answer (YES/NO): NO